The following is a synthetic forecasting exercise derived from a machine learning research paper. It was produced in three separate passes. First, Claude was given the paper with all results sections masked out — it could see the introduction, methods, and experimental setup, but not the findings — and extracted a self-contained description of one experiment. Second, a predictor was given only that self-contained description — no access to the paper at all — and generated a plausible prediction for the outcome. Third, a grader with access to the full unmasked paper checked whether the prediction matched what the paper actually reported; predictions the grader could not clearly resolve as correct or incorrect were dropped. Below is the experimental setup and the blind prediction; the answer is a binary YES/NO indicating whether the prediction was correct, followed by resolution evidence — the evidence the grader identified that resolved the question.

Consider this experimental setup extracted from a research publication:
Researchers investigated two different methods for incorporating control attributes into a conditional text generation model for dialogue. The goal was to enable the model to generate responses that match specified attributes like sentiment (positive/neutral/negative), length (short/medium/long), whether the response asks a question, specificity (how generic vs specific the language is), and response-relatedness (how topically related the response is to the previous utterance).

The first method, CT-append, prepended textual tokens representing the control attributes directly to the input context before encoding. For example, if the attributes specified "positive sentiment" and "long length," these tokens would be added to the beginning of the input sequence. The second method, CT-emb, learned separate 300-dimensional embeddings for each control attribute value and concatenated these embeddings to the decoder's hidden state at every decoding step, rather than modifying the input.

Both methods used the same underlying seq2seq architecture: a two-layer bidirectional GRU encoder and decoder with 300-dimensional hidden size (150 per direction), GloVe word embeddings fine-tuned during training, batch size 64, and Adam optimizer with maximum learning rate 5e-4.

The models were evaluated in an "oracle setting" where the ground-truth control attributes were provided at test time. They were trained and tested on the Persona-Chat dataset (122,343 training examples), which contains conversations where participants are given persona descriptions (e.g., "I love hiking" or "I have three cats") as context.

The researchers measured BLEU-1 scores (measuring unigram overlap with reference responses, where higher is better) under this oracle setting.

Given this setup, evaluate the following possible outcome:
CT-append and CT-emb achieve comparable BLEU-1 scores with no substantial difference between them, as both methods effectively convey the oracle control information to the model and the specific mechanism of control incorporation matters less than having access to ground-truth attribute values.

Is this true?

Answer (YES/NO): YES